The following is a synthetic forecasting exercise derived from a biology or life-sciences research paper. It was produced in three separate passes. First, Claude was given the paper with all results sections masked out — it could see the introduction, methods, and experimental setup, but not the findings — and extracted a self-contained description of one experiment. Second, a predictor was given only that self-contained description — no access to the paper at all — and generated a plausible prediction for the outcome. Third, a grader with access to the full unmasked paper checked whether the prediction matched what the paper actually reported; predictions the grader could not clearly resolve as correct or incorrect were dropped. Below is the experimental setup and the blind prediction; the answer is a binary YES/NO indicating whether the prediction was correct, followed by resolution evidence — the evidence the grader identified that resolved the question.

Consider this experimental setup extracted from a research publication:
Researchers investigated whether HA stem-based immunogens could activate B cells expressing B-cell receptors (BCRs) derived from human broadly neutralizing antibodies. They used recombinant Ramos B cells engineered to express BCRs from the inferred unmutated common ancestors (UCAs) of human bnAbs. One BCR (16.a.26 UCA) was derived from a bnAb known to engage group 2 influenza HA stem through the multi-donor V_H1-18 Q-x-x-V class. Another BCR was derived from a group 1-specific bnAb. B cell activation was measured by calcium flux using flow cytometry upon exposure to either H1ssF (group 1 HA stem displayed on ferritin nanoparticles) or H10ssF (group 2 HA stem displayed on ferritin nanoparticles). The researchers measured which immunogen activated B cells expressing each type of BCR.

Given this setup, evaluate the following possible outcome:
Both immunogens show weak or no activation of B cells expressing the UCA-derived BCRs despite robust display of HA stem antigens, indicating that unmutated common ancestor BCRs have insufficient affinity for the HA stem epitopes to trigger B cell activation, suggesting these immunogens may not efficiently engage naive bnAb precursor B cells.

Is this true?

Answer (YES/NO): NO